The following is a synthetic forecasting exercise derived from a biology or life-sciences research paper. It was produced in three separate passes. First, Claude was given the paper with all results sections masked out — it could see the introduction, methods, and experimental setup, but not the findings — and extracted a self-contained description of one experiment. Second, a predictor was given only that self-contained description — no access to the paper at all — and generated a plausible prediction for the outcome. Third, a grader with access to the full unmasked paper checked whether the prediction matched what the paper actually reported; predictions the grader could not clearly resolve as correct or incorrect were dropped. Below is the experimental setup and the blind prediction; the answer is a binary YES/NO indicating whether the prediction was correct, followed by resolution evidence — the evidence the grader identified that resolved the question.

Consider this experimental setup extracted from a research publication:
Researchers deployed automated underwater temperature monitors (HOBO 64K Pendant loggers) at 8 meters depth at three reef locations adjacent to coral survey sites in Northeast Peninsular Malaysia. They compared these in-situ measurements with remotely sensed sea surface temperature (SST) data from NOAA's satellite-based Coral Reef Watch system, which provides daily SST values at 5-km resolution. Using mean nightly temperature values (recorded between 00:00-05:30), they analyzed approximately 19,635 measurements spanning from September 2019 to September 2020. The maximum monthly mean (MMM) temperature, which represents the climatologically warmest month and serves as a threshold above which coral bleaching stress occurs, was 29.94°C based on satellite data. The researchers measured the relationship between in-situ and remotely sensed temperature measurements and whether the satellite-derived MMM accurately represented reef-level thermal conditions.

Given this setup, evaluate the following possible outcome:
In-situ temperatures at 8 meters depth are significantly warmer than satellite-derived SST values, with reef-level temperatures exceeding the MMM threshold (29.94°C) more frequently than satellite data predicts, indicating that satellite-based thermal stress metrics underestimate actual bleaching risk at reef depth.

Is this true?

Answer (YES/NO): YES